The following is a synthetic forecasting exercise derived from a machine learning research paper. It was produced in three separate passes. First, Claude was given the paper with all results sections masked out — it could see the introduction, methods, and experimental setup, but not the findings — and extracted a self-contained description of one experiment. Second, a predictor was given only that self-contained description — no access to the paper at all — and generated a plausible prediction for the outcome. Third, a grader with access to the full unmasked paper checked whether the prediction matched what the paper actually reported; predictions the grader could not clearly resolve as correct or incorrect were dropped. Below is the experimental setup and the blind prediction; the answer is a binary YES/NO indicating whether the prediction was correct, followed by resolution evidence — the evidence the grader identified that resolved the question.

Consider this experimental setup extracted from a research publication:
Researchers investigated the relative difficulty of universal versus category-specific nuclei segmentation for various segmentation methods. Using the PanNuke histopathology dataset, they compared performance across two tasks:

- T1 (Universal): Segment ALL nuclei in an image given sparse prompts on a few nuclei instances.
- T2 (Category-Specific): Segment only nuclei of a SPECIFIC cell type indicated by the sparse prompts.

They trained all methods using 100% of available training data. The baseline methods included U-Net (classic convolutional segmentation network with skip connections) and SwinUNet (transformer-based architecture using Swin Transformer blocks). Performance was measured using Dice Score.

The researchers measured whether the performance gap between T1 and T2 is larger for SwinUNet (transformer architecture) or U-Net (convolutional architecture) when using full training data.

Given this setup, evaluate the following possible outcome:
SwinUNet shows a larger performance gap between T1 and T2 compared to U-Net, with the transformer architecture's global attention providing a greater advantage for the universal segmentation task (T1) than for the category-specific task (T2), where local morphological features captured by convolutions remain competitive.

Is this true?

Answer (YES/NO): YES